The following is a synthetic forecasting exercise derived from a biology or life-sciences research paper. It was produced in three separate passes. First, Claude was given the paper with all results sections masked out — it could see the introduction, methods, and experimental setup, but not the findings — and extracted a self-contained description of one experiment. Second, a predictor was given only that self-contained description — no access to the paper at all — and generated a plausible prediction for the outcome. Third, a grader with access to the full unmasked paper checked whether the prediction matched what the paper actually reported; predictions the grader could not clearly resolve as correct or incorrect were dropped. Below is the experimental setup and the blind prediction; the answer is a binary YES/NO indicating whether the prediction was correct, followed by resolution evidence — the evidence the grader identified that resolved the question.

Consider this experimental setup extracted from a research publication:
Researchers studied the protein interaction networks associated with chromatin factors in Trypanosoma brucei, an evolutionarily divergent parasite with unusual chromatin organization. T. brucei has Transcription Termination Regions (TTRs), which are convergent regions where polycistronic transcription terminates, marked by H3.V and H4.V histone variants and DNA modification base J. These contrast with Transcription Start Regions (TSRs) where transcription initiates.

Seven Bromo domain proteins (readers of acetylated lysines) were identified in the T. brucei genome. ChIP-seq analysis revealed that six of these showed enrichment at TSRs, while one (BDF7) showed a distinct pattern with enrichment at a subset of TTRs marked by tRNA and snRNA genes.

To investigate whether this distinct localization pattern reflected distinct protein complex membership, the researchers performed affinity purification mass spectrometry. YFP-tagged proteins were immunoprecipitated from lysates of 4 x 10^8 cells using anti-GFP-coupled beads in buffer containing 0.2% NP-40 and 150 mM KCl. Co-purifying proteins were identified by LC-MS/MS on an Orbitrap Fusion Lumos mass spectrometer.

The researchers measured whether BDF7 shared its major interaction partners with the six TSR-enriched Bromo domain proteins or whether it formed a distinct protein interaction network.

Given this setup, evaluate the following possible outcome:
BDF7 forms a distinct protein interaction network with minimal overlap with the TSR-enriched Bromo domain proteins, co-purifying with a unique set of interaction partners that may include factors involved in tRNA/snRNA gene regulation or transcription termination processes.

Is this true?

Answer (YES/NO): YES